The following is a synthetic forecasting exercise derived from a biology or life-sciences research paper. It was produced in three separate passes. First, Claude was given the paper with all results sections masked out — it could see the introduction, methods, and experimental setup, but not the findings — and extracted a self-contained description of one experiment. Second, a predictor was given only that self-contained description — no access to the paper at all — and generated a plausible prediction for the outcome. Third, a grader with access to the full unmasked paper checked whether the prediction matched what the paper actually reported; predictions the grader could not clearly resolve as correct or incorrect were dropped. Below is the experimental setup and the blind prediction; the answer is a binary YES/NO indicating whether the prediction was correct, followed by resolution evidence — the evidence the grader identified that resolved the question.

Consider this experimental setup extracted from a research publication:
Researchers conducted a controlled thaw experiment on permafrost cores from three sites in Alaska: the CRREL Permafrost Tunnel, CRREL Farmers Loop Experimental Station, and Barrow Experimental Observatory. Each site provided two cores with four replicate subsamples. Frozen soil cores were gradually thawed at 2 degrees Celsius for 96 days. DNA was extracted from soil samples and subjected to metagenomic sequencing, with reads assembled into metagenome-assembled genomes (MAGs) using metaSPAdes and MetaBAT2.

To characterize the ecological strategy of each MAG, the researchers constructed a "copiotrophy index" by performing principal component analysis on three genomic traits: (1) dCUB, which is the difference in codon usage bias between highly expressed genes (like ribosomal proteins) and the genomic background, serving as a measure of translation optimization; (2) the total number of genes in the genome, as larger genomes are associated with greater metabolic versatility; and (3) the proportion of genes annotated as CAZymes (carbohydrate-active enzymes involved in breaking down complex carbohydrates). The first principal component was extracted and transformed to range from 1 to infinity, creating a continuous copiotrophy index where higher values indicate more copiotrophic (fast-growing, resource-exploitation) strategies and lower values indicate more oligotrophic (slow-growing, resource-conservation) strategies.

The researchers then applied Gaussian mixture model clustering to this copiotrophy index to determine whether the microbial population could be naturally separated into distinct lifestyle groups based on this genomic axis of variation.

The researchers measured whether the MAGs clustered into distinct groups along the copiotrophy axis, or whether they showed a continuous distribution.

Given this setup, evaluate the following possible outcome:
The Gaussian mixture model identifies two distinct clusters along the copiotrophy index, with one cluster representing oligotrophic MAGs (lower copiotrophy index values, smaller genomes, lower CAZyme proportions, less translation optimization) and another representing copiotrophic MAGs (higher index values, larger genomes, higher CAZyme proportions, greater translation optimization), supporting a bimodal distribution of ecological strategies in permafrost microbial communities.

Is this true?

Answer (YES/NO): YES